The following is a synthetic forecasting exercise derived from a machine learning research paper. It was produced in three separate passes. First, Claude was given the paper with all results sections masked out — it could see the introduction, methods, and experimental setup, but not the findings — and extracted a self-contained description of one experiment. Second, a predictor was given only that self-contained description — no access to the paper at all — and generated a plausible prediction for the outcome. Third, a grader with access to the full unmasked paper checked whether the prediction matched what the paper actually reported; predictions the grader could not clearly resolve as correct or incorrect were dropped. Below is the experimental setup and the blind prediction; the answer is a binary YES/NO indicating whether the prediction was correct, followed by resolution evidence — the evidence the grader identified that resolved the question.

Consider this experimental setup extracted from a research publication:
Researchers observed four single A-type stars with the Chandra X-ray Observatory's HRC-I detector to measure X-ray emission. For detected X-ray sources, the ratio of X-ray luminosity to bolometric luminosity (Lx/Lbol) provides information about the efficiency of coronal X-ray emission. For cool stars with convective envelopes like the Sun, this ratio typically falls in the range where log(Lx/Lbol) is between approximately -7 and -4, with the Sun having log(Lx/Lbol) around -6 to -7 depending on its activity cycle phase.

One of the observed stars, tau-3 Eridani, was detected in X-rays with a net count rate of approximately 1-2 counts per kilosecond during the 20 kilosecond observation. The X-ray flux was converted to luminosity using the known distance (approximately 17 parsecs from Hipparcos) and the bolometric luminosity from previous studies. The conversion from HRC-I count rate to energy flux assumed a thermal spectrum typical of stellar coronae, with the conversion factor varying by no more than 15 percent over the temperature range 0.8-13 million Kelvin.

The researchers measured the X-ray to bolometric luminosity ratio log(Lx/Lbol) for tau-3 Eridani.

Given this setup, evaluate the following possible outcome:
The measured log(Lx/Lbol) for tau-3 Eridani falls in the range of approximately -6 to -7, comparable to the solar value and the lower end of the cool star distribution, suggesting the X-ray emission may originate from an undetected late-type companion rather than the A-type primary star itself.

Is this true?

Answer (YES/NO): NO